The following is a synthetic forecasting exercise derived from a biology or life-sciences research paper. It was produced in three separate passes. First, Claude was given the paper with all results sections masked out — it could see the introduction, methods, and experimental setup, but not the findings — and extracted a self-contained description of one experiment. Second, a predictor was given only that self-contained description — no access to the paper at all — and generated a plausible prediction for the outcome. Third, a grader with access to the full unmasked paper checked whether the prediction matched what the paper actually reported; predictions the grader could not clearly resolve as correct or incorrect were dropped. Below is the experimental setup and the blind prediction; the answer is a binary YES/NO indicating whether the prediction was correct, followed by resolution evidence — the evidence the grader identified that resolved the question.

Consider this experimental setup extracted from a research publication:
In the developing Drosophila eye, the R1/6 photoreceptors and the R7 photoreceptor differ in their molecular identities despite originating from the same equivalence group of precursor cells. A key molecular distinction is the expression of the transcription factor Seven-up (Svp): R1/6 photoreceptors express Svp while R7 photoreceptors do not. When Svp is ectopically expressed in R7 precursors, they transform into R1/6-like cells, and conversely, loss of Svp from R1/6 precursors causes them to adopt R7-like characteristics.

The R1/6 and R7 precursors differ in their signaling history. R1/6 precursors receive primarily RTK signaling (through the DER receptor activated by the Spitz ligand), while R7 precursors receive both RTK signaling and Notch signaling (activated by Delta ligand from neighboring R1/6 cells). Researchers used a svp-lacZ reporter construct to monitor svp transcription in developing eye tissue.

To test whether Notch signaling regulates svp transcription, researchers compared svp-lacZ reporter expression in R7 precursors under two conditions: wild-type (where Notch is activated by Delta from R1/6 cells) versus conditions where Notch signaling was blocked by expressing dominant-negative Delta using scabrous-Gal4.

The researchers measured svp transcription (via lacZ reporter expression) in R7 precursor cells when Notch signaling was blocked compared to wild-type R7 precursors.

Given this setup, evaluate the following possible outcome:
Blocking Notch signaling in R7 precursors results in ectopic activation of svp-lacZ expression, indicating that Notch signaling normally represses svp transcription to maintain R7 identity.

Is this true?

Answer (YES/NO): YES